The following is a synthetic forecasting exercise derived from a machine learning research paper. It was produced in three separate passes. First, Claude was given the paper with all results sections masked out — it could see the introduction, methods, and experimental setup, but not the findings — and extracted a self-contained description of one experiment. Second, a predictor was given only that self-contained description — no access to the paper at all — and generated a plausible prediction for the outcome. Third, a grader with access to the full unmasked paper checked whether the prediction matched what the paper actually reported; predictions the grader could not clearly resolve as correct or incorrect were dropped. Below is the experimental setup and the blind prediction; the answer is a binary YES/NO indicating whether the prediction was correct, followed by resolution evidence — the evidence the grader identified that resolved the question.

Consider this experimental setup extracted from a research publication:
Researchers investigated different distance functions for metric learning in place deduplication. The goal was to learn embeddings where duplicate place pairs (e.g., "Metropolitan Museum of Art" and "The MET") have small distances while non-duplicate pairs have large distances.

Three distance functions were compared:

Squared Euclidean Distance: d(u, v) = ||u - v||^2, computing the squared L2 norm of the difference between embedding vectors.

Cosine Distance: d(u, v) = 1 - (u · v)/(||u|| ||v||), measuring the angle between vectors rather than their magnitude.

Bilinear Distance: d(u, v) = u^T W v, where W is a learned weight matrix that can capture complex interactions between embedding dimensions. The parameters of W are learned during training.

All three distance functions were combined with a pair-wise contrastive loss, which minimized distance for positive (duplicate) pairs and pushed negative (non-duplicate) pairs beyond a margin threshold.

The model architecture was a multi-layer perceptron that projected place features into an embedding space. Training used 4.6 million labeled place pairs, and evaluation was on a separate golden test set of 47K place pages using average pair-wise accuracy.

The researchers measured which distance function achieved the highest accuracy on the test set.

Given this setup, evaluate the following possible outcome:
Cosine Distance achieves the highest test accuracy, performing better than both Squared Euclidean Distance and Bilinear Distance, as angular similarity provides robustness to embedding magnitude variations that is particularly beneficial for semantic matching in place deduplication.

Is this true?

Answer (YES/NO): NO